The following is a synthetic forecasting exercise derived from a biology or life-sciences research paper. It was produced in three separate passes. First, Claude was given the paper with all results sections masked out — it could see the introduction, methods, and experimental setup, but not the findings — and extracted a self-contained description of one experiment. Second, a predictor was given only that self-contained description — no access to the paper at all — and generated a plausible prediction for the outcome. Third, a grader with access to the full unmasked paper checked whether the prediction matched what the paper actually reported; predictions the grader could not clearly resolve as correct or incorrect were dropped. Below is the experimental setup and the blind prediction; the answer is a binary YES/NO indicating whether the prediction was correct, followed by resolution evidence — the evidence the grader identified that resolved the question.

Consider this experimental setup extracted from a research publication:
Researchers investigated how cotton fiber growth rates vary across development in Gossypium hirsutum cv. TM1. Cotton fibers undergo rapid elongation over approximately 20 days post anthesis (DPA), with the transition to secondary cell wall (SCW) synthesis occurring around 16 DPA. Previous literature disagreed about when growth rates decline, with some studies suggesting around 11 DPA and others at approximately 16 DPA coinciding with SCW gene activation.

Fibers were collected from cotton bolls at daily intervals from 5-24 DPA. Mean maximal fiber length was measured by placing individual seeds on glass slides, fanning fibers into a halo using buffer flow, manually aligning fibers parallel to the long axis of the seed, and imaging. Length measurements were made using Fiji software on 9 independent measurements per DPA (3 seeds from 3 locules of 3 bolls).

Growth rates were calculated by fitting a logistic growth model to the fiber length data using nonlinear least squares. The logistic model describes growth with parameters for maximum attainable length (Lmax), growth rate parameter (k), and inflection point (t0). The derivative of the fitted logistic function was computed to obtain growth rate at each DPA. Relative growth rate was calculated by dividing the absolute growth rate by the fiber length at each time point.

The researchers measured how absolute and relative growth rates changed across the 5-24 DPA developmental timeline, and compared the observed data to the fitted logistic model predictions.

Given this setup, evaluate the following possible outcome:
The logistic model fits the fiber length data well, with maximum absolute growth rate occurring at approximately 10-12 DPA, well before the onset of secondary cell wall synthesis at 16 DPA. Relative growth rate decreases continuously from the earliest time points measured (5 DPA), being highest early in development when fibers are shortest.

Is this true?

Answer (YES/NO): NO